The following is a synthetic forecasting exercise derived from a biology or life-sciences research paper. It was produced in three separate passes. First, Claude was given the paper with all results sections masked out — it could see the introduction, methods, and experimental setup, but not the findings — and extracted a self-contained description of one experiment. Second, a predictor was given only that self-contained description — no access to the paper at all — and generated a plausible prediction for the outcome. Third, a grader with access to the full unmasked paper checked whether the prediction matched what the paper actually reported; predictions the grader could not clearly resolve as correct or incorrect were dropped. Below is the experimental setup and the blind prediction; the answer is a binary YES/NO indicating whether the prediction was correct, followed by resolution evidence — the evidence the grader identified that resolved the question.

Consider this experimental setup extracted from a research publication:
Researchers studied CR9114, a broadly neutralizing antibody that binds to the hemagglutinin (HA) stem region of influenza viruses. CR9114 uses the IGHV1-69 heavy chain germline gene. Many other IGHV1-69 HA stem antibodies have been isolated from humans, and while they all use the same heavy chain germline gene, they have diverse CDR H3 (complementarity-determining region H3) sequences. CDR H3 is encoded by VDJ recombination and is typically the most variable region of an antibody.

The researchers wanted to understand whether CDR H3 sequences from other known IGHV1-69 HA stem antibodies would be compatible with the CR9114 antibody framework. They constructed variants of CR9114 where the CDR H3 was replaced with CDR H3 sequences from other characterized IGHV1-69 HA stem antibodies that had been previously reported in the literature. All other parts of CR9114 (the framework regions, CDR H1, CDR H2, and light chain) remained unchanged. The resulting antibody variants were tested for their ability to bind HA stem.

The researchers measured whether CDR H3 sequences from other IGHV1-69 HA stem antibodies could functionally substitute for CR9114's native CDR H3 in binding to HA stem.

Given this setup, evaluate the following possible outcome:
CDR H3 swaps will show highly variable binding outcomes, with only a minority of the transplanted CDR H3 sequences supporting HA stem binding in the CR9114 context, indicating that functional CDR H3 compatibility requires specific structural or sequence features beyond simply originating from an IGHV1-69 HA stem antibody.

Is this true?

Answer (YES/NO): YES